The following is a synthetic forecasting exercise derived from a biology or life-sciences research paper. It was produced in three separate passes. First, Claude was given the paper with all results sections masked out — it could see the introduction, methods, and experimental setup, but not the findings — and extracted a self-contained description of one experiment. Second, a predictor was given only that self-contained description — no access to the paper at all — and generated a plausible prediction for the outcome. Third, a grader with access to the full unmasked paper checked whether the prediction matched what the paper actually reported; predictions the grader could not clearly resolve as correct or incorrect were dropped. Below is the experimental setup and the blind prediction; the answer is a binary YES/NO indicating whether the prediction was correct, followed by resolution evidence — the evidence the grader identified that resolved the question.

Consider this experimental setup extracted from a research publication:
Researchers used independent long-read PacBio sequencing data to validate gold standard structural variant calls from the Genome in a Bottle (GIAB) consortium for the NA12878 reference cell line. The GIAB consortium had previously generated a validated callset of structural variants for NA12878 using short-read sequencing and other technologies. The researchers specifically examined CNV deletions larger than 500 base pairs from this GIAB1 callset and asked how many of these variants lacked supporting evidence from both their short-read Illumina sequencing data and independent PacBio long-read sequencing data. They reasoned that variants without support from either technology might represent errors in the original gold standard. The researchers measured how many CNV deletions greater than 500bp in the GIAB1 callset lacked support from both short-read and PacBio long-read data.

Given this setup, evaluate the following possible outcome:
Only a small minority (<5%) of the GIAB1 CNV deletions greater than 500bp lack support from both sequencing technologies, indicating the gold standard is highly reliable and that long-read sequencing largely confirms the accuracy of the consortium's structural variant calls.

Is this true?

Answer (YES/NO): YES